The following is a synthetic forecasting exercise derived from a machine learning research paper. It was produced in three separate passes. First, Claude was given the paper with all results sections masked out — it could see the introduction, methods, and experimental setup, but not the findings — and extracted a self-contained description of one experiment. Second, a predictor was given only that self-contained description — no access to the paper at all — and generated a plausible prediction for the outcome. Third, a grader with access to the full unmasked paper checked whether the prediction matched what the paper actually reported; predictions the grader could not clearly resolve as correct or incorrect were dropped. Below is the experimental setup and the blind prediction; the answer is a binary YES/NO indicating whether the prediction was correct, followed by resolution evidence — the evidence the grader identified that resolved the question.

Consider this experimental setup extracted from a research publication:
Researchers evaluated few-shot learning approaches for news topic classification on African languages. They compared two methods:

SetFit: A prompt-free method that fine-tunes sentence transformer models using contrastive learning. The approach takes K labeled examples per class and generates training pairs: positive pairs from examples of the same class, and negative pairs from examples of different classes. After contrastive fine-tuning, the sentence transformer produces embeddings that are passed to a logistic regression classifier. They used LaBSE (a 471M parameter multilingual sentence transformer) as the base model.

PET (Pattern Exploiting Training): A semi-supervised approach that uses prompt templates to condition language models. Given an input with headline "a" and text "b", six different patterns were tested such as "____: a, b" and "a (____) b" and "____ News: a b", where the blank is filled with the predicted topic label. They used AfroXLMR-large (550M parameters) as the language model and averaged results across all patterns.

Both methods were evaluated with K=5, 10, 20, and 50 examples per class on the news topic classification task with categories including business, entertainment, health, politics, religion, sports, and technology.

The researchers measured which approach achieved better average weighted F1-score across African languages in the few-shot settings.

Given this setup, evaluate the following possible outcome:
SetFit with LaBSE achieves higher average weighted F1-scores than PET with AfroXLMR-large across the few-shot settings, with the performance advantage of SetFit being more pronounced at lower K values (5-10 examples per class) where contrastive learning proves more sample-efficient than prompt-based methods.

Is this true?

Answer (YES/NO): NO